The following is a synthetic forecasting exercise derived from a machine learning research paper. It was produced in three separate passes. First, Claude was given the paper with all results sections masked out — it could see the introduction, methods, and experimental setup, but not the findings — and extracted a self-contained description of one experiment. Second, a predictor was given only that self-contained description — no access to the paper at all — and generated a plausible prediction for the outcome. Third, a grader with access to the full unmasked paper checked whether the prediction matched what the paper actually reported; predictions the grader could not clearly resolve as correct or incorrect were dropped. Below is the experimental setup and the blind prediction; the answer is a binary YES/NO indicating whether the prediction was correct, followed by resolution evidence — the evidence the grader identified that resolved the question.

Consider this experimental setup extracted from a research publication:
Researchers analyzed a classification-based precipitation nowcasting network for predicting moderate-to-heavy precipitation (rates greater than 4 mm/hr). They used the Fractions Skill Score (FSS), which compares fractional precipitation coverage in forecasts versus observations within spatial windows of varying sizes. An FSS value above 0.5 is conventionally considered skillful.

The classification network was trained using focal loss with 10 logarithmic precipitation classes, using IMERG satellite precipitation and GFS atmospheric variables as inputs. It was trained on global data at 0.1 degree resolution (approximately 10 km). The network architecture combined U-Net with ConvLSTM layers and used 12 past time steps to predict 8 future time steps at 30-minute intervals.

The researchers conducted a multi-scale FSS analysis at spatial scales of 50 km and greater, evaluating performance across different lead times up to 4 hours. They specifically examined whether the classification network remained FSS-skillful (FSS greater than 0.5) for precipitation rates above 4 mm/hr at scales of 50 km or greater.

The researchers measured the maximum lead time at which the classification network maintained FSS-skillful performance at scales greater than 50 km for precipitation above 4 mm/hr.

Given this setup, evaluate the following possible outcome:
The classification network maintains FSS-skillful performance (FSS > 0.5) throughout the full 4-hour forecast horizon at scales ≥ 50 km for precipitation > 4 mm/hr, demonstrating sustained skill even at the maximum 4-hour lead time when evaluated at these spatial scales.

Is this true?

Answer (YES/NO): NO